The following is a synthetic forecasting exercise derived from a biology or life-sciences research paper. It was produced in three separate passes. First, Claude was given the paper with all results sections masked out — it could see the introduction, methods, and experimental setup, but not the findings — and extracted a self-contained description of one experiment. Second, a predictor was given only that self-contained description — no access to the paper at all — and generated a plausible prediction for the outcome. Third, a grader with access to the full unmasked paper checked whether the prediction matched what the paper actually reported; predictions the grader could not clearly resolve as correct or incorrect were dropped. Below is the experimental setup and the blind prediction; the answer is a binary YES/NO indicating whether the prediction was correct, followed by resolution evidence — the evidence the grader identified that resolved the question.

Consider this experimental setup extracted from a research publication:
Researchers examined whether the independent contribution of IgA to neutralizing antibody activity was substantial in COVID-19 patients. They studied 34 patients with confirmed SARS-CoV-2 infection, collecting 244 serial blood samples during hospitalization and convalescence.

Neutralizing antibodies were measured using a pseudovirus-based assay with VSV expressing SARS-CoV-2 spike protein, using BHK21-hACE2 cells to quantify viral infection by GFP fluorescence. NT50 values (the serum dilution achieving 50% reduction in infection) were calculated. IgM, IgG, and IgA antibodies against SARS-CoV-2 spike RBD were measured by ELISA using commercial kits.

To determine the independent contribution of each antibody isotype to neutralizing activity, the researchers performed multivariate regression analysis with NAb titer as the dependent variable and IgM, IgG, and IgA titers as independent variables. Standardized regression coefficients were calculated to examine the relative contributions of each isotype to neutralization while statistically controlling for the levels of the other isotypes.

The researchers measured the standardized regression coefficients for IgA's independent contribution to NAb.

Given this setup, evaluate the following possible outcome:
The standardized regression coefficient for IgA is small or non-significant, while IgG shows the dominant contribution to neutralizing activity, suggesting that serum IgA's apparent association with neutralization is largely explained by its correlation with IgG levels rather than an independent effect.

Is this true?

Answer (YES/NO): NO